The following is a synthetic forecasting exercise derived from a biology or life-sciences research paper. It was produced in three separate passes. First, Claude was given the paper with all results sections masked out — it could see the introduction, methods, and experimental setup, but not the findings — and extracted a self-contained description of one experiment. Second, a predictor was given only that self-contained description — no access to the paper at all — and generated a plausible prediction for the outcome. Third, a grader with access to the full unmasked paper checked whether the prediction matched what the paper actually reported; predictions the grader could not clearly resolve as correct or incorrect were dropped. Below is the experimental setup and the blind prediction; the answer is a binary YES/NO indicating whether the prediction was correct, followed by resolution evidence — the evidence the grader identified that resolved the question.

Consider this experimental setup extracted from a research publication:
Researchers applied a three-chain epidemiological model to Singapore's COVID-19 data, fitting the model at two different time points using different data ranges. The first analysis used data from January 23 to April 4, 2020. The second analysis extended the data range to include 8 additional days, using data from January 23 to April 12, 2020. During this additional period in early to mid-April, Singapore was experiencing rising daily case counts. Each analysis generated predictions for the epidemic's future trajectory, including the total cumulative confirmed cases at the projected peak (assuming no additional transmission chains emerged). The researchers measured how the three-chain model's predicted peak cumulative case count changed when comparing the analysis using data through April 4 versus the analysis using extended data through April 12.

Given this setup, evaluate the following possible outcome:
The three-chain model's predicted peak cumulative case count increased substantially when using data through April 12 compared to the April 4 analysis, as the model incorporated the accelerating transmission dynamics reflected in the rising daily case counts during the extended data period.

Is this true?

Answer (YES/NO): YES